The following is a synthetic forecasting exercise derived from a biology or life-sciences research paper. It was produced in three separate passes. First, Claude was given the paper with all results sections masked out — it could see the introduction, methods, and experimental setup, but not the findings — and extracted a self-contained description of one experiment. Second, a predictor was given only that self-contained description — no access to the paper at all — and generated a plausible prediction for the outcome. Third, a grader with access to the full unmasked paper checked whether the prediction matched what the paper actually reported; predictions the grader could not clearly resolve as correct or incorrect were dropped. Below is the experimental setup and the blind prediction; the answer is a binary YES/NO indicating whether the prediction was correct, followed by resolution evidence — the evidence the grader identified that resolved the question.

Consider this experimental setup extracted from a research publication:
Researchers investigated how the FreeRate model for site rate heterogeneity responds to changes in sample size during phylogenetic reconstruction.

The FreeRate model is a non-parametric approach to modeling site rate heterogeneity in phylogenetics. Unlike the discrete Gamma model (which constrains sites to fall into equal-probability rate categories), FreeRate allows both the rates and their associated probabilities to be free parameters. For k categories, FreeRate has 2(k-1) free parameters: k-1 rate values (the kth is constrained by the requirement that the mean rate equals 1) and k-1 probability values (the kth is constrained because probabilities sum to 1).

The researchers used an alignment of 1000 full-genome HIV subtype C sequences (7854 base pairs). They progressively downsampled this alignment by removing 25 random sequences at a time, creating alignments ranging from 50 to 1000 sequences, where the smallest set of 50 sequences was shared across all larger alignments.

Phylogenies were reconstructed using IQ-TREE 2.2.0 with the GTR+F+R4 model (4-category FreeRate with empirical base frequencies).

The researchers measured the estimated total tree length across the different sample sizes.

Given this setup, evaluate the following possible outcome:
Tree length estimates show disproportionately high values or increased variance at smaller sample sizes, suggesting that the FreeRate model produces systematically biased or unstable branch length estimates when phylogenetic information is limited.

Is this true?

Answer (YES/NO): NO